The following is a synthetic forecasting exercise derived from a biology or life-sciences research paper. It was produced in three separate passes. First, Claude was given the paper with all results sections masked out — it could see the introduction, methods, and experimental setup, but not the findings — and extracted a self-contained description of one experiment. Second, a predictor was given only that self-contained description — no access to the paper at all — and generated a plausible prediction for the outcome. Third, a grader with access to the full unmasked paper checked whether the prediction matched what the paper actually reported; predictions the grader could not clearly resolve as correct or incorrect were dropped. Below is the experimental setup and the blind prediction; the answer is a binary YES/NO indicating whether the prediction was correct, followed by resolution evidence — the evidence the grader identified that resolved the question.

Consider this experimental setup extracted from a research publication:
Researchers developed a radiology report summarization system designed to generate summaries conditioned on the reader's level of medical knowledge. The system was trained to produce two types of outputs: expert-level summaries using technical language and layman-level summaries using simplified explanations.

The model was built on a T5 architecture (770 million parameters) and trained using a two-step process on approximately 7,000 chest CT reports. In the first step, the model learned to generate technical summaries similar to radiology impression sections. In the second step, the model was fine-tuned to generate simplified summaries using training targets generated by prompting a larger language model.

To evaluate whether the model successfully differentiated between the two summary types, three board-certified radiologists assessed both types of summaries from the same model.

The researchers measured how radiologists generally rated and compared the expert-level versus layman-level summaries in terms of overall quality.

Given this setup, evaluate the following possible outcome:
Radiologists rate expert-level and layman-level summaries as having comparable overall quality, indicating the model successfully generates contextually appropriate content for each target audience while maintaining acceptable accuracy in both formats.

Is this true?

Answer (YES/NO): NO